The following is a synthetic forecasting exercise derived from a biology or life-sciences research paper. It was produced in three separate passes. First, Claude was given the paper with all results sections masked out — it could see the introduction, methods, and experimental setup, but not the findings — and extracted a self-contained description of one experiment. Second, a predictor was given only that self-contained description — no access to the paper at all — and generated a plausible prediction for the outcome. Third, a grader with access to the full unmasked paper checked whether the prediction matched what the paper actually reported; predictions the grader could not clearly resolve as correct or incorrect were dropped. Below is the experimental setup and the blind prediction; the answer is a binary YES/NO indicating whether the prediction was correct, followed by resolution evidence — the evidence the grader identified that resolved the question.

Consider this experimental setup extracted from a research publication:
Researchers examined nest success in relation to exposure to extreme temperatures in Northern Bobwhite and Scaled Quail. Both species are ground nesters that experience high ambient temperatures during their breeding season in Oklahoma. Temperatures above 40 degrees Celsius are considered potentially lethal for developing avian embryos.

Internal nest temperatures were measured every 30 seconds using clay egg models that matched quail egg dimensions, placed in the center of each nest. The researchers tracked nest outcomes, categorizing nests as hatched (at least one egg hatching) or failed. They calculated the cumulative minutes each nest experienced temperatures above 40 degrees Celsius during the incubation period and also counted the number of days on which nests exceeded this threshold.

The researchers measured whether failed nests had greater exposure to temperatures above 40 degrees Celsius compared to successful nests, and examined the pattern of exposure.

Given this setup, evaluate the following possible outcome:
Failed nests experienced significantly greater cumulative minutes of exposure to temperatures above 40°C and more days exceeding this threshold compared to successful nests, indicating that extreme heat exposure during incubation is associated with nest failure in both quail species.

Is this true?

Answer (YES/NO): NO